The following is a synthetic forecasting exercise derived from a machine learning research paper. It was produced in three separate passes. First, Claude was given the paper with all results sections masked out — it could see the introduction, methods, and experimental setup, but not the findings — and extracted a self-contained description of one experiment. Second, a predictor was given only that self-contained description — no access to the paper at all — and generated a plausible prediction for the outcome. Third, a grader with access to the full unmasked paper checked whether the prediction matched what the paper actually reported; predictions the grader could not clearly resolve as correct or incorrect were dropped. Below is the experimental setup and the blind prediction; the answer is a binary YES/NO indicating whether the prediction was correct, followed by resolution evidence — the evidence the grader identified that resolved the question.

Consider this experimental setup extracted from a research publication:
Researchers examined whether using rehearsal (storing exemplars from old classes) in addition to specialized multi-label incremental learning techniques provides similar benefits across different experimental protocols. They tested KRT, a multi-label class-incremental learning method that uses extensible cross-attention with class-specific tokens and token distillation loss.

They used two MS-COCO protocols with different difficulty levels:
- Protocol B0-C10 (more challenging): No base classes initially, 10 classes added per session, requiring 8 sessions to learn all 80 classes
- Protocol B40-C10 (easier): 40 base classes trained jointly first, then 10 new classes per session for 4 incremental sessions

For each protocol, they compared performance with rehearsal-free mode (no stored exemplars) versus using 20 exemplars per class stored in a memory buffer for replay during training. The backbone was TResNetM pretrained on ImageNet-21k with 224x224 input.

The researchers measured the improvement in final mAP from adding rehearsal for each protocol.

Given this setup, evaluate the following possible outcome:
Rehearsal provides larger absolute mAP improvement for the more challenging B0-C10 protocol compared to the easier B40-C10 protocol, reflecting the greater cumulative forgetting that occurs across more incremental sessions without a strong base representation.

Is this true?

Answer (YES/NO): YES